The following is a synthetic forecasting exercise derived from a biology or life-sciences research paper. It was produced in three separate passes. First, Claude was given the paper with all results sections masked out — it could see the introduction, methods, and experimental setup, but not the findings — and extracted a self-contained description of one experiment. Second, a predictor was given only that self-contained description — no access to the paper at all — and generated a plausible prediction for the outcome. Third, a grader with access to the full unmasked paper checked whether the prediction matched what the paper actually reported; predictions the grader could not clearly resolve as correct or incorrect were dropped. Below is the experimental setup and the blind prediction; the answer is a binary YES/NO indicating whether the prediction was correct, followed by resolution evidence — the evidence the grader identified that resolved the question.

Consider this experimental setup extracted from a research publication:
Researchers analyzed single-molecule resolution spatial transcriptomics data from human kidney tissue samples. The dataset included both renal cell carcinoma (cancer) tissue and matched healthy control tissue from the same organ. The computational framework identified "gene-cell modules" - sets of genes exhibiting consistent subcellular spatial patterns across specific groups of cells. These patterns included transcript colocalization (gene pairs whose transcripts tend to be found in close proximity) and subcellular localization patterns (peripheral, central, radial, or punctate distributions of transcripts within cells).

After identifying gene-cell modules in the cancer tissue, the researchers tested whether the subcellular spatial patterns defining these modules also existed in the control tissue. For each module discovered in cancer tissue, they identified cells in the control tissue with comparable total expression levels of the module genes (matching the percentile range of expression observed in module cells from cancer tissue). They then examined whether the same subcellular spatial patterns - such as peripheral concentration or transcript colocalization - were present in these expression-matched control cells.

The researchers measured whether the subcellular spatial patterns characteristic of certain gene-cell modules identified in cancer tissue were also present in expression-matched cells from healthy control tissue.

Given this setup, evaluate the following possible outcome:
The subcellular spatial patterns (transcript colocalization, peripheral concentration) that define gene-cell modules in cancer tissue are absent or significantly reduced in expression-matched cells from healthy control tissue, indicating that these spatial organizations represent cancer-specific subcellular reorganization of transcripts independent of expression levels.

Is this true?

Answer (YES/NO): YES